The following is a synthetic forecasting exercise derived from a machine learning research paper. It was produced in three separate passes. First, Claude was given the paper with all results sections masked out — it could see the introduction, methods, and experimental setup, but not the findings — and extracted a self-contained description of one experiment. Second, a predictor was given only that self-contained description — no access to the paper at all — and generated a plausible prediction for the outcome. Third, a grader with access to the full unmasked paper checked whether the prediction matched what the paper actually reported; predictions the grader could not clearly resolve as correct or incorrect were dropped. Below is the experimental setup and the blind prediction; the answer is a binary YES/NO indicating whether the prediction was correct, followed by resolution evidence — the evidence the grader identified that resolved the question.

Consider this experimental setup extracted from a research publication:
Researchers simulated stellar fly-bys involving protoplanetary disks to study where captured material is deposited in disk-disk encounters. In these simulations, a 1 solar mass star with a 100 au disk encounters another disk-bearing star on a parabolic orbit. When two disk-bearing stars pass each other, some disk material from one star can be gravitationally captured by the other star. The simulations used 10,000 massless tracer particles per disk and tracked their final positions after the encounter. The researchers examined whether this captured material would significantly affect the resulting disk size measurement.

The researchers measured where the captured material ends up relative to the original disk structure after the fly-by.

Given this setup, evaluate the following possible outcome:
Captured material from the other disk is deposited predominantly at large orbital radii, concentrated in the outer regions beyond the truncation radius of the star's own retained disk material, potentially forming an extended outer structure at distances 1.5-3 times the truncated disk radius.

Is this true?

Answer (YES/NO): NO